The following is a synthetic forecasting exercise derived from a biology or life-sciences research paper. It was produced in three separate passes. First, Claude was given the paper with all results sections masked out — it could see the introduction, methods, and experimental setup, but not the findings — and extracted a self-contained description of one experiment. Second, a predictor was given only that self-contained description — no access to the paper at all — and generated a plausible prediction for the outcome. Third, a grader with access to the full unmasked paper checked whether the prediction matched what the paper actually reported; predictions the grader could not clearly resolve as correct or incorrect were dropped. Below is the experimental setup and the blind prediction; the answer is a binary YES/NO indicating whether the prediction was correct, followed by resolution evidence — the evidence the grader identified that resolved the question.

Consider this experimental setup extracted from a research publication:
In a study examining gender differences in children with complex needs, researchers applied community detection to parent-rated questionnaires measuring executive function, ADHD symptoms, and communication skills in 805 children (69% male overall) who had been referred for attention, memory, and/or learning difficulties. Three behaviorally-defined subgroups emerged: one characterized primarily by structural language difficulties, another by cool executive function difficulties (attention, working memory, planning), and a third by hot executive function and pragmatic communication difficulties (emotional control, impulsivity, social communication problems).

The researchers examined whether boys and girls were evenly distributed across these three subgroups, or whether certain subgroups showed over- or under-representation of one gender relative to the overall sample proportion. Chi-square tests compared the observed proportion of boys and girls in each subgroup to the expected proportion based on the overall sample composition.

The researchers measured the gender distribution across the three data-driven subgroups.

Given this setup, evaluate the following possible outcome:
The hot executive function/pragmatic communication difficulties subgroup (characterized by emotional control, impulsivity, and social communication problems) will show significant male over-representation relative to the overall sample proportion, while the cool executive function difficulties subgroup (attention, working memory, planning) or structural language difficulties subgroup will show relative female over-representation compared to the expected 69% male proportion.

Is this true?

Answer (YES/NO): YES